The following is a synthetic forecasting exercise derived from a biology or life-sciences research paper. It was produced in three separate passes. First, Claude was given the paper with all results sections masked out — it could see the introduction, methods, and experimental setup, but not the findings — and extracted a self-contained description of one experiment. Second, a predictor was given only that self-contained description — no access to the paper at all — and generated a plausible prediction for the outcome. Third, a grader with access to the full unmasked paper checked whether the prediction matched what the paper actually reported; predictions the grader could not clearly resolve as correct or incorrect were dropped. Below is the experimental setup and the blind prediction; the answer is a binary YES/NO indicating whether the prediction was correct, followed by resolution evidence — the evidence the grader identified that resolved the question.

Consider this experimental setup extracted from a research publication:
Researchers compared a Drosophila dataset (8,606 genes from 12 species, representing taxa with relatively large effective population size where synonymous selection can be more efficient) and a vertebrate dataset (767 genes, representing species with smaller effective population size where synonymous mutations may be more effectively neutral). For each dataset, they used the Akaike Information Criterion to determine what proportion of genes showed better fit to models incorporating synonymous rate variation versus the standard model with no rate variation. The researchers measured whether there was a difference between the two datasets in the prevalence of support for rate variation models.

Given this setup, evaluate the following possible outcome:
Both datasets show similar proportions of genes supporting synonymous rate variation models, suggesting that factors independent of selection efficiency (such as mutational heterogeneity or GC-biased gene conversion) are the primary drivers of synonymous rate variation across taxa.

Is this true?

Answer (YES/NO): NO